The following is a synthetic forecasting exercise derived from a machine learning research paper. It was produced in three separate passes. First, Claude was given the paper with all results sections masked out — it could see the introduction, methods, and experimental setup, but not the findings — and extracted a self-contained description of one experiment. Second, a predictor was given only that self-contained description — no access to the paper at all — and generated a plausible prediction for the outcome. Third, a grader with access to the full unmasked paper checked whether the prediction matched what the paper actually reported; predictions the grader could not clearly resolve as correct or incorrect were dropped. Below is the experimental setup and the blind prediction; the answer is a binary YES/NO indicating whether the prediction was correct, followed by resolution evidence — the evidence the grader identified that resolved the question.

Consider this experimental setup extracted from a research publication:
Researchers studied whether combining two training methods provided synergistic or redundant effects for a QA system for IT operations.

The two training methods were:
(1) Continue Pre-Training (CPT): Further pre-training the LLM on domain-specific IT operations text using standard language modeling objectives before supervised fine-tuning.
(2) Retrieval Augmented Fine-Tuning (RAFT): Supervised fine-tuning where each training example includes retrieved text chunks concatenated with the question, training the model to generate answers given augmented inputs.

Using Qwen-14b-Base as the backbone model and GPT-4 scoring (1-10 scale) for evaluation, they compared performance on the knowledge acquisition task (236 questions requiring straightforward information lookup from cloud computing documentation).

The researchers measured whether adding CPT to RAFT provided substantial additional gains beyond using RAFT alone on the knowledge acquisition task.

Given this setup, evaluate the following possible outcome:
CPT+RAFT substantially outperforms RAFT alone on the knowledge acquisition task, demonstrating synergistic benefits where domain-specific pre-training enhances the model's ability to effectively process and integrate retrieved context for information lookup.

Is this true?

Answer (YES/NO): NO